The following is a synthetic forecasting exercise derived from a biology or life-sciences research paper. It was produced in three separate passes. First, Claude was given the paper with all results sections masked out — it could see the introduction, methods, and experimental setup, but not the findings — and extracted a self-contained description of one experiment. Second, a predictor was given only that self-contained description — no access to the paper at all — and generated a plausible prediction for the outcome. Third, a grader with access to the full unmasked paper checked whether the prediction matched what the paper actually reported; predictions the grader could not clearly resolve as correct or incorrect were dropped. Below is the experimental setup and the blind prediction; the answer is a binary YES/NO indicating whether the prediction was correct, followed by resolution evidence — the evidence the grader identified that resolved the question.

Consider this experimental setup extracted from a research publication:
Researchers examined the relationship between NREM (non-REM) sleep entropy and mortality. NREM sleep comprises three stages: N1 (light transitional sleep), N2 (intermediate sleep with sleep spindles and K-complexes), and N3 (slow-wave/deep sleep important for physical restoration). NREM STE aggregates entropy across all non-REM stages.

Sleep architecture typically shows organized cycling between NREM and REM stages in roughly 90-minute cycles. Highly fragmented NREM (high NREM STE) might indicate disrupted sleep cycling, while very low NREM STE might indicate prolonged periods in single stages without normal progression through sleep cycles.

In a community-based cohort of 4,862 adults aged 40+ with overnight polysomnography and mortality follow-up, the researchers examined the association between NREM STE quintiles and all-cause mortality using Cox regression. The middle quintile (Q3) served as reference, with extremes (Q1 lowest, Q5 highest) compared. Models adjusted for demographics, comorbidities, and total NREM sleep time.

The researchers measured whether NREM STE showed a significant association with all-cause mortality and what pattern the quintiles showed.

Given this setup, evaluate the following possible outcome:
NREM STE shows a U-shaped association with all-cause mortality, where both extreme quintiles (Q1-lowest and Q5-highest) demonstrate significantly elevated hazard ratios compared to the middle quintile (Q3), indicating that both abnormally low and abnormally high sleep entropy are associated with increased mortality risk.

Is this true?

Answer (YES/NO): NO